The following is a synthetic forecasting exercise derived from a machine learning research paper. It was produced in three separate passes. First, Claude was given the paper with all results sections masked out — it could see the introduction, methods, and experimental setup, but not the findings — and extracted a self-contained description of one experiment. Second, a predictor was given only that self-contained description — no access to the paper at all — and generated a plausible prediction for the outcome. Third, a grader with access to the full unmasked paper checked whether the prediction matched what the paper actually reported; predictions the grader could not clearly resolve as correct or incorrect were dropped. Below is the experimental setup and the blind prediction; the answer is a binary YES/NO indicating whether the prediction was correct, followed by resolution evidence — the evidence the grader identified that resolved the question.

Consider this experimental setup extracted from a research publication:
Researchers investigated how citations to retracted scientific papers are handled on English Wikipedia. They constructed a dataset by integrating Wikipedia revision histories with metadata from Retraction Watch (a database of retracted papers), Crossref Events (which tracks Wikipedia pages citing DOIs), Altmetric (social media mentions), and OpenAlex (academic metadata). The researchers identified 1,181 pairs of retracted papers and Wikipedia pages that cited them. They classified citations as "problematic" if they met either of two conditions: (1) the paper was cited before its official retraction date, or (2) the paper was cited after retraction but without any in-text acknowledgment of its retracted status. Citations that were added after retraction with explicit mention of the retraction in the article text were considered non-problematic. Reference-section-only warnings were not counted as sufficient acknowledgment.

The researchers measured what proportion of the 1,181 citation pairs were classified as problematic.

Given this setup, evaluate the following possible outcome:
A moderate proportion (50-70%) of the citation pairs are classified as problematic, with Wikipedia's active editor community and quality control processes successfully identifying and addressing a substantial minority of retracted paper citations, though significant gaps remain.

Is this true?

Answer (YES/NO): NO